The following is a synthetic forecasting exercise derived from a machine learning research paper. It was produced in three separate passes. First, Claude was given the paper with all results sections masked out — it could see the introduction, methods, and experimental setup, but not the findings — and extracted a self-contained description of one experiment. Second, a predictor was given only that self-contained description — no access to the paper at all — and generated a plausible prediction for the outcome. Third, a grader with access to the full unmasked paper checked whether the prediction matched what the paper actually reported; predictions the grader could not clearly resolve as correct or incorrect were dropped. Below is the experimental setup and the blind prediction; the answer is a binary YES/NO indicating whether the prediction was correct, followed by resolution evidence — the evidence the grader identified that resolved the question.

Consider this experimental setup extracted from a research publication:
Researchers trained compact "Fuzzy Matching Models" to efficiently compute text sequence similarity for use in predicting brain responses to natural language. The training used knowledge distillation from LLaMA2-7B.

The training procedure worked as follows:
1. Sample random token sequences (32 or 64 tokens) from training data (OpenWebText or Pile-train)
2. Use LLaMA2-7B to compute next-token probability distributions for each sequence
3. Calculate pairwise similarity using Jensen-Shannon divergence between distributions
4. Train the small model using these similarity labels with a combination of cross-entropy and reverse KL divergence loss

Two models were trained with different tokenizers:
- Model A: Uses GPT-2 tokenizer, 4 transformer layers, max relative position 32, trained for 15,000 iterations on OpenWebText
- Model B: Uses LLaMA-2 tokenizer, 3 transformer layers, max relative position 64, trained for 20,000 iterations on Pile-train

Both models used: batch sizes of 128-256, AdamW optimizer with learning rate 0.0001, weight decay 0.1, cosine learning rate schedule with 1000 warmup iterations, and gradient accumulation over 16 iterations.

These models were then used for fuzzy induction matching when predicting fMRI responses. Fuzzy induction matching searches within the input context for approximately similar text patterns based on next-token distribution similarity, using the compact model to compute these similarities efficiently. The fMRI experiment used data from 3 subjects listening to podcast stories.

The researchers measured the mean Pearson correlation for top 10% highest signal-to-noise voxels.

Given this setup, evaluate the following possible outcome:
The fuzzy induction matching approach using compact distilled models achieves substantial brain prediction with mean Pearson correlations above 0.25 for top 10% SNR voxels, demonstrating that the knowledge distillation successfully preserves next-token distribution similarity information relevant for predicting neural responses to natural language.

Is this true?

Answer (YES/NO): NO